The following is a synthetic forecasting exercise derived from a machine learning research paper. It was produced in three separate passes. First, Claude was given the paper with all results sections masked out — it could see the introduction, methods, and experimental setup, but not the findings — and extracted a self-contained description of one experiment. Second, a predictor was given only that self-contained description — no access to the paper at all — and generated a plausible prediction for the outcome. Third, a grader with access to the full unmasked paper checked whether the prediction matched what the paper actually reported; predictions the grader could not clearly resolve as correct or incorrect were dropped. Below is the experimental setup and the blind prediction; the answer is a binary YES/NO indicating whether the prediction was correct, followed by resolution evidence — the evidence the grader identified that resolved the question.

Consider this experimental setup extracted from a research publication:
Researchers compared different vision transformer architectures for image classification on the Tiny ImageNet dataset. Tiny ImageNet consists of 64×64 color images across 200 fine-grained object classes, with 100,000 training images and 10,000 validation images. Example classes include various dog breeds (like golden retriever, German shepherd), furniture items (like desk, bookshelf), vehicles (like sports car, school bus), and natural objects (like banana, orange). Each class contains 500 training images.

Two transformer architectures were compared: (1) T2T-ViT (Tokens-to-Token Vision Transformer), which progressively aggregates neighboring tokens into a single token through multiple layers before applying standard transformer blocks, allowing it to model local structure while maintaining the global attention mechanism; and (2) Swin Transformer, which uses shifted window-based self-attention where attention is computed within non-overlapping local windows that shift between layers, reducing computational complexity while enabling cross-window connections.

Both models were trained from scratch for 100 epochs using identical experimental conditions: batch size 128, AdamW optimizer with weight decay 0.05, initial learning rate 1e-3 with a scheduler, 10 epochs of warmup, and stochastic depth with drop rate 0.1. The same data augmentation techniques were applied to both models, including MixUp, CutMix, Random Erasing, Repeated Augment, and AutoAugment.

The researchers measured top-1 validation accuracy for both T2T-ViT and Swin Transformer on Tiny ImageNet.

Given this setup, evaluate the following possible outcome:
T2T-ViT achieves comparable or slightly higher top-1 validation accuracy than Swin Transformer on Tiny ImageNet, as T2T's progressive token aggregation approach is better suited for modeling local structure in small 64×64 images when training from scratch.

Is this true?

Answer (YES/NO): NO